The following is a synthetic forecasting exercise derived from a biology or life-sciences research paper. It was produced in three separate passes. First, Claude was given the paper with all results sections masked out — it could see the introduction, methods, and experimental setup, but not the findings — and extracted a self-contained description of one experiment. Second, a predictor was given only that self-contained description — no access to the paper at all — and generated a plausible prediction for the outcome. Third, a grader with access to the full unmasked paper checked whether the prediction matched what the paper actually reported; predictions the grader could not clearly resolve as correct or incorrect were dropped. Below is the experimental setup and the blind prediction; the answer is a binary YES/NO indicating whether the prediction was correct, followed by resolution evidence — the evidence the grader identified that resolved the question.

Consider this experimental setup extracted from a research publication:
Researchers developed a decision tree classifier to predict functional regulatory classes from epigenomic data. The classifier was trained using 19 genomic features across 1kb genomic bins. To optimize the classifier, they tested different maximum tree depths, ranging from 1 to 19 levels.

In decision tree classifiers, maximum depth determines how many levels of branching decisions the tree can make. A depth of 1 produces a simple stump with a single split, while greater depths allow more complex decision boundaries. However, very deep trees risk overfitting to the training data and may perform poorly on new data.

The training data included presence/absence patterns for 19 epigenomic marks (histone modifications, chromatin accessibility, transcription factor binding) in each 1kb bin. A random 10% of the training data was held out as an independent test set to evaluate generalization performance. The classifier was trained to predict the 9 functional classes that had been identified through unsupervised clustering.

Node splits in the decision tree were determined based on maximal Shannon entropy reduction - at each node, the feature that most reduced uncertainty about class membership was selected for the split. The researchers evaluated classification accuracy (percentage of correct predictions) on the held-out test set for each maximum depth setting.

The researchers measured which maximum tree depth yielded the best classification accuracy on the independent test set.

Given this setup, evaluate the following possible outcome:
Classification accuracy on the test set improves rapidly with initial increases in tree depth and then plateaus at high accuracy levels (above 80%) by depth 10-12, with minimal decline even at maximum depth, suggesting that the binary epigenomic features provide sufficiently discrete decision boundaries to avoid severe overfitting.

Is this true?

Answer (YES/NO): NO